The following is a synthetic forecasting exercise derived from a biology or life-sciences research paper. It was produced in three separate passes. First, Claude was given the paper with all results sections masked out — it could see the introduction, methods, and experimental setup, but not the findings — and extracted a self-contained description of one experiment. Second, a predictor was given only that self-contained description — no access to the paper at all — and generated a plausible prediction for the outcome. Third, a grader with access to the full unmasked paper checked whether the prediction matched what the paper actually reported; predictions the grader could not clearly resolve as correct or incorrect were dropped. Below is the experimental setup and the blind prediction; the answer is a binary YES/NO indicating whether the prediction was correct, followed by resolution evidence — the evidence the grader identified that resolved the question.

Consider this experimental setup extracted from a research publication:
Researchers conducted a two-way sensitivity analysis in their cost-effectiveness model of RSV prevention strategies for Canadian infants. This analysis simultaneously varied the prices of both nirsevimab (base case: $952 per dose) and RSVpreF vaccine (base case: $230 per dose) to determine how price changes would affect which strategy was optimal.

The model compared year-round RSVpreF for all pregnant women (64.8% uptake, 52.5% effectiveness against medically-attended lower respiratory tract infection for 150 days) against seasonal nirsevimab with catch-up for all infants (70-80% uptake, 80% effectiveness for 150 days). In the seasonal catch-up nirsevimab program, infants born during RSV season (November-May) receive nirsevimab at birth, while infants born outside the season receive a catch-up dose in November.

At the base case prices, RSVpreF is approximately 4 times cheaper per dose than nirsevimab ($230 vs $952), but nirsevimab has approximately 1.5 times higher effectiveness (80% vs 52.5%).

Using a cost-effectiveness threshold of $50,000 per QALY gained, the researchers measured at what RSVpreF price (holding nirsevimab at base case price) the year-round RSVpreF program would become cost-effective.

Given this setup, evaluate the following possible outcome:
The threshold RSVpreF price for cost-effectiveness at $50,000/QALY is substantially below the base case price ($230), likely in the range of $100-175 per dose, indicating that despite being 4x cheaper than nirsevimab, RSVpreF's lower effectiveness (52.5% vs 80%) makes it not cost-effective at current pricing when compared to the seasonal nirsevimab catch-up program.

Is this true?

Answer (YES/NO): NO